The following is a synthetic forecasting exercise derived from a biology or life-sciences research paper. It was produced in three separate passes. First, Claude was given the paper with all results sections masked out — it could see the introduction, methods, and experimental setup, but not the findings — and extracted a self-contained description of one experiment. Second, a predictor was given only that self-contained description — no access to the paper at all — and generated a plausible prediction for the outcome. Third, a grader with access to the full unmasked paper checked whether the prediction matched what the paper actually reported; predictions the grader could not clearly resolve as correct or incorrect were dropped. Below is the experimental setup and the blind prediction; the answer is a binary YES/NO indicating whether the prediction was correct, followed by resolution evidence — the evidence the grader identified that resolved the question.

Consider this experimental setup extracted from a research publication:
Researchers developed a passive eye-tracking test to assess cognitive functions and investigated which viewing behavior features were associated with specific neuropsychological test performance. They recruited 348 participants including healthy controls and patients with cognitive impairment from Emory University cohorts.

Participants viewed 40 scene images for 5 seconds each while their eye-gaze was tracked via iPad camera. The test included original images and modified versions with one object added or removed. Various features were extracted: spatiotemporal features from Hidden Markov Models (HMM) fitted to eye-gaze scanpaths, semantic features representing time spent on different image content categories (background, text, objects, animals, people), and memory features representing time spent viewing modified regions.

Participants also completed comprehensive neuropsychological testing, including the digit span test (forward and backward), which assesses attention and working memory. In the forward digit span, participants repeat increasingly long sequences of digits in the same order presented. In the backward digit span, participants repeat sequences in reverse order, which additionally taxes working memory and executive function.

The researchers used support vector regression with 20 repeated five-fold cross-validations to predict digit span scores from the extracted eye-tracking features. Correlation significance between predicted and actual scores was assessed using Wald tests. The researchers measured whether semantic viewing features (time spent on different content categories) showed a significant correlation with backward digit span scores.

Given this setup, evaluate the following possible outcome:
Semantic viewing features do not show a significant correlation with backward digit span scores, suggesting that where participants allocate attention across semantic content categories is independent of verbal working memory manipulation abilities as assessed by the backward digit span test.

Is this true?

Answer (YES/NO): YES